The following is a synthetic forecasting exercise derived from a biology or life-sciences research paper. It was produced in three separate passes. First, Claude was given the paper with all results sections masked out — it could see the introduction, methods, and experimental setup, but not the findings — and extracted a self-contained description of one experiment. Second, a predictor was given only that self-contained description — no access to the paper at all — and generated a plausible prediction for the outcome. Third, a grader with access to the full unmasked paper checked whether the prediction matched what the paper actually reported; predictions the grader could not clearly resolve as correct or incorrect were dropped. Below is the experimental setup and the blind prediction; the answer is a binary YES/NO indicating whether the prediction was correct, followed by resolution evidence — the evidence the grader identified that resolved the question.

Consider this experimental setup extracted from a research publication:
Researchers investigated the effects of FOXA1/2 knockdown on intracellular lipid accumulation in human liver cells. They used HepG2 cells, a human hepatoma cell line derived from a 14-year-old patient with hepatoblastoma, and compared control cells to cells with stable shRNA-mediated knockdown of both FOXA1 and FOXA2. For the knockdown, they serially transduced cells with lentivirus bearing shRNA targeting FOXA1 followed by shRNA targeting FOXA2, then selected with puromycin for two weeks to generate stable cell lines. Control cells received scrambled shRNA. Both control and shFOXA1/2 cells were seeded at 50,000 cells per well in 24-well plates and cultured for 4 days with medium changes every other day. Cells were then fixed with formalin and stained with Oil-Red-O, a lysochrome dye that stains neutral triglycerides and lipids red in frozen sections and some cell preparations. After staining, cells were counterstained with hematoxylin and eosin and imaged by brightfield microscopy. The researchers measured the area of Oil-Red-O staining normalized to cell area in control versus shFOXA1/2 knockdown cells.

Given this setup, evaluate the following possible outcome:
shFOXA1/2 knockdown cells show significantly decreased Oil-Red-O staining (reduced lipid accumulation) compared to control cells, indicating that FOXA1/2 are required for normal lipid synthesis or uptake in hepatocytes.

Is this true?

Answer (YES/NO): NO